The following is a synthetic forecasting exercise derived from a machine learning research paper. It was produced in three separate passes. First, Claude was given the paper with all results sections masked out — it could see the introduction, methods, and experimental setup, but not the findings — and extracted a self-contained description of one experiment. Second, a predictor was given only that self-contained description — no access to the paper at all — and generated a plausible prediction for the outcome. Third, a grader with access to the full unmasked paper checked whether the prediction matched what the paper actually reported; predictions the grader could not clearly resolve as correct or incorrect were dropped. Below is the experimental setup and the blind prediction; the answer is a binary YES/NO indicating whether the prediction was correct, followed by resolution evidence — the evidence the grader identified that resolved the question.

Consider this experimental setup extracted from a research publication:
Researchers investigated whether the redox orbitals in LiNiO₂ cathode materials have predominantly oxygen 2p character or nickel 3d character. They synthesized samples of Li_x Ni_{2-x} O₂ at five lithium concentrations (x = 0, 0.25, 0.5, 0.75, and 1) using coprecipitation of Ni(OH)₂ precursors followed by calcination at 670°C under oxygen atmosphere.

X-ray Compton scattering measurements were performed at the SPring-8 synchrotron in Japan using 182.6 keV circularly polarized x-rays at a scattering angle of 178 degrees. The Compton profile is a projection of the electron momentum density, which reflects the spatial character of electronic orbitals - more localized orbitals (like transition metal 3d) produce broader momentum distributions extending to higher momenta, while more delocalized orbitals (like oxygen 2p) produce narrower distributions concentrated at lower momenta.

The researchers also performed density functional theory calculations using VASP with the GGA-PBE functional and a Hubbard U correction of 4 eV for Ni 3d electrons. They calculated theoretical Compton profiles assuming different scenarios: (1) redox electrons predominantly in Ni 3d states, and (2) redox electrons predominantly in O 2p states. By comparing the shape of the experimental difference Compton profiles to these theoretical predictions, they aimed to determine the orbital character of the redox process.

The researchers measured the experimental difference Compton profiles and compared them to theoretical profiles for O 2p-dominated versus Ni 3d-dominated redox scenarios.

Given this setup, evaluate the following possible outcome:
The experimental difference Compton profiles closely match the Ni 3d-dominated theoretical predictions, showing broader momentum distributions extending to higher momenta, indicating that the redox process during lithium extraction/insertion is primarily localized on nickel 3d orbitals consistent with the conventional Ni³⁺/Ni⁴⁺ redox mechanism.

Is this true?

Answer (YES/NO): NO